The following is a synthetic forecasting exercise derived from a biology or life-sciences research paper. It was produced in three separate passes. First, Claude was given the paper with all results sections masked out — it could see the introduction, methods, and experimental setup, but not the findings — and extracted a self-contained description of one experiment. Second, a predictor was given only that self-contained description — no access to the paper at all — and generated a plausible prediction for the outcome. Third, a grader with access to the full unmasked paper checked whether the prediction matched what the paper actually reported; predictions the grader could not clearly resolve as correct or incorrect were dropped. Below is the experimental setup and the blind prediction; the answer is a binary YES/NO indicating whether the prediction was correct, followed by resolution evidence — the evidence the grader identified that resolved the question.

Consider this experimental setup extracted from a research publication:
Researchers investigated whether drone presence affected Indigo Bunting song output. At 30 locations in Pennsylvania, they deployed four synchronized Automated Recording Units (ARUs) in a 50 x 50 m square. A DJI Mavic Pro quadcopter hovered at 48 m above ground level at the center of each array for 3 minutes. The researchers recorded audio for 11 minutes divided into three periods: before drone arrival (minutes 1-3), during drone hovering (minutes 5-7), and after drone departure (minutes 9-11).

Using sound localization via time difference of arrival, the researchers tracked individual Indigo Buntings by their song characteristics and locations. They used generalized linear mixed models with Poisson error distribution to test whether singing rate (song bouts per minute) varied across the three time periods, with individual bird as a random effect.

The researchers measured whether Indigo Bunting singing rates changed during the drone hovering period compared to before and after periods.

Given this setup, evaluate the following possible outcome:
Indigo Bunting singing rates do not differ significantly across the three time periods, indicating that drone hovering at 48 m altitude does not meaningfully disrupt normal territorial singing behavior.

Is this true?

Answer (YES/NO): YES